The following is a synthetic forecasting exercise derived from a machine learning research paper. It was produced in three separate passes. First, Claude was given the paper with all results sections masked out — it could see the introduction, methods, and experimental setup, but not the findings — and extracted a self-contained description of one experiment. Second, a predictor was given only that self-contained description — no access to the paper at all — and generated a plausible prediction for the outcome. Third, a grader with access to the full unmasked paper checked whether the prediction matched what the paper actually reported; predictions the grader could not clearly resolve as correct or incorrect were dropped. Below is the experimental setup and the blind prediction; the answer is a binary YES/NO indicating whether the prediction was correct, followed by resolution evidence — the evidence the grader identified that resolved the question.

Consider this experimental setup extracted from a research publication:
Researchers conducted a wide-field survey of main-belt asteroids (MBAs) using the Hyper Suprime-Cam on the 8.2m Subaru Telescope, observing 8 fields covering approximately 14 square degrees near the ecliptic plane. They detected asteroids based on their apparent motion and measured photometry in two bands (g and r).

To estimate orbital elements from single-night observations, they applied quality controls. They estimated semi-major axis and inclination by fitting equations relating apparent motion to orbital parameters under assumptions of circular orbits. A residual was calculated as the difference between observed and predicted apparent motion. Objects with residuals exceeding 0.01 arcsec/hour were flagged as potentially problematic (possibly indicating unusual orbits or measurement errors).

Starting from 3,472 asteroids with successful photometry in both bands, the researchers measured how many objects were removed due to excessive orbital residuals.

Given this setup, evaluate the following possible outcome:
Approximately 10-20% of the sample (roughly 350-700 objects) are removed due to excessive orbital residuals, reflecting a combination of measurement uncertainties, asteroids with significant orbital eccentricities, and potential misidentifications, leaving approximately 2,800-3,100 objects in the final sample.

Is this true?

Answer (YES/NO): NO